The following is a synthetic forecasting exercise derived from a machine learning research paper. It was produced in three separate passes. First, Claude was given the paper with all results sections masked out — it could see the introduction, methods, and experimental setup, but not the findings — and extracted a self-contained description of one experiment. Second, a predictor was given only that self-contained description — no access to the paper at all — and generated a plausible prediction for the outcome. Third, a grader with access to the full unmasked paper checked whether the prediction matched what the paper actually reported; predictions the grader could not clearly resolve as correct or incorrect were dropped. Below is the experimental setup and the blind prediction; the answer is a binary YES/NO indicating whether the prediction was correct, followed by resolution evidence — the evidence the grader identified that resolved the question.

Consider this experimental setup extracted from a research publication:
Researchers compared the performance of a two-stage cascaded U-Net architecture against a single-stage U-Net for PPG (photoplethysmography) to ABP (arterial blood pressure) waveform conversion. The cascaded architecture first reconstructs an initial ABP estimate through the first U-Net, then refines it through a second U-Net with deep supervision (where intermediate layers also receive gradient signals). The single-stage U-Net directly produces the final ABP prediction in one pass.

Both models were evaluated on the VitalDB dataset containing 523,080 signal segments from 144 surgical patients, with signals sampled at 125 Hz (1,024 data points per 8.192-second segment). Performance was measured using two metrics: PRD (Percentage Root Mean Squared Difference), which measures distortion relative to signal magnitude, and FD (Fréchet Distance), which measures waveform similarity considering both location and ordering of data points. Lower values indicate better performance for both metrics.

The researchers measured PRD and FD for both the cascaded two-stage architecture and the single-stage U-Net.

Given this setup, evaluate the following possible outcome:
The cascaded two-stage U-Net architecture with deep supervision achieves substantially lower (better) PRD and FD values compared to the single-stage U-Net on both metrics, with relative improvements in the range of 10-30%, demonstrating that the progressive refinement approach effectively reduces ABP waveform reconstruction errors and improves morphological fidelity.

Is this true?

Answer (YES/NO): NO